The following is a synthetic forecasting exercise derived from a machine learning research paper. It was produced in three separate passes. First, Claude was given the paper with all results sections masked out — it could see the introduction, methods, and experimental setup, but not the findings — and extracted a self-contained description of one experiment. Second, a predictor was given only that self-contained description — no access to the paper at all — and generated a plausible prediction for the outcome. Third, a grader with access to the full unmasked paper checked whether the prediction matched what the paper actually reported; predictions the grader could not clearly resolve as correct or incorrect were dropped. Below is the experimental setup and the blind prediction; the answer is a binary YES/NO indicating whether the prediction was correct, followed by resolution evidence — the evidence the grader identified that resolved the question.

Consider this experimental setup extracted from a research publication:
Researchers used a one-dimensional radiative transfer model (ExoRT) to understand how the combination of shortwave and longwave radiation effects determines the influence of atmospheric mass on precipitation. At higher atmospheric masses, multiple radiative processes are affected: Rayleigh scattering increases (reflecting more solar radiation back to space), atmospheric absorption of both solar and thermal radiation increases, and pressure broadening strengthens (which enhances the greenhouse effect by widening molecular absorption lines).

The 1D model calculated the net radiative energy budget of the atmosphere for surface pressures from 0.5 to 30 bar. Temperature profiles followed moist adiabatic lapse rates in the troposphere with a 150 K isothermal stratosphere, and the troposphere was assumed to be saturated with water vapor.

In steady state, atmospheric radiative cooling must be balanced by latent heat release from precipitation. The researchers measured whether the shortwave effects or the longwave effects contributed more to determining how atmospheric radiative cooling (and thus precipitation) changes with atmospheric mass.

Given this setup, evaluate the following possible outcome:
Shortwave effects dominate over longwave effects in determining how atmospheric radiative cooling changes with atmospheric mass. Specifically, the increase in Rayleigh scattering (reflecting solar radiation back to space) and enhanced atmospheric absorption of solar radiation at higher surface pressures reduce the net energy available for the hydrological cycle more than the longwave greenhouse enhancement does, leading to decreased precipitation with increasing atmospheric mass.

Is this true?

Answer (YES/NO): NO